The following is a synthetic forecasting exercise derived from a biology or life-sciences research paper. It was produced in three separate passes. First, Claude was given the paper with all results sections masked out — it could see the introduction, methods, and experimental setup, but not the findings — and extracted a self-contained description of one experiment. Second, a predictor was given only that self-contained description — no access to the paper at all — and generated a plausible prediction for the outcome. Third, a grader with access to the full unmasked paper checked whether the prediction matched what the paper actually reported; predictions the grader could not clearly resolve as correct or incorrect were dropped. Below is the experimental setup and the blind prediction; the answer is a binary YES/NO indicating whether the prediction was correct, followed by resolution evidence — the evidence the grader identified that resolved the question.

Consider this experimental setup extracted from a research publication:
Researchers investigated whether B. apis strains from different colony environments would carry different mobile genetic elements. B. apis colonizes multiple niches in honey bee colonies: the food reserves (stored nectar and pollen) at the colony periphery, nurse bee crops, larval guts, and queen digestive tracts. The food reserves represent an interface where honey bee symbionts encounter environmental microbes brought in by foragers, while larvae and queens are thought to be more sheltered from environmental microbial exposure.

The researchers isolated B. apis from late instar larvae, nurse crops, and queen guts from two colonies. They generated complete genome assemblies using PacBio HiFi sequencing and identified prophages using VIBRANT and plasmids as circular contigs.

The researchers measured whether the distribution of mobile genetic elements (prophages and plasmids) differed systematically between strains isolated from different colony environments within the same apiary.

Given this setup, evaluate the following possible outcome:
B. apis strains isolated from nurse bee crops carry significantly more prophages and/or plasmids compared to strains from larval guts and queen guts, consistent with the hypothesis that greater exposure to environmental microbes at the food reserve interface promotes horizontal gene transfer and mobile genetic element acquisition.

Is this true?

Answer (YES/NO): NO